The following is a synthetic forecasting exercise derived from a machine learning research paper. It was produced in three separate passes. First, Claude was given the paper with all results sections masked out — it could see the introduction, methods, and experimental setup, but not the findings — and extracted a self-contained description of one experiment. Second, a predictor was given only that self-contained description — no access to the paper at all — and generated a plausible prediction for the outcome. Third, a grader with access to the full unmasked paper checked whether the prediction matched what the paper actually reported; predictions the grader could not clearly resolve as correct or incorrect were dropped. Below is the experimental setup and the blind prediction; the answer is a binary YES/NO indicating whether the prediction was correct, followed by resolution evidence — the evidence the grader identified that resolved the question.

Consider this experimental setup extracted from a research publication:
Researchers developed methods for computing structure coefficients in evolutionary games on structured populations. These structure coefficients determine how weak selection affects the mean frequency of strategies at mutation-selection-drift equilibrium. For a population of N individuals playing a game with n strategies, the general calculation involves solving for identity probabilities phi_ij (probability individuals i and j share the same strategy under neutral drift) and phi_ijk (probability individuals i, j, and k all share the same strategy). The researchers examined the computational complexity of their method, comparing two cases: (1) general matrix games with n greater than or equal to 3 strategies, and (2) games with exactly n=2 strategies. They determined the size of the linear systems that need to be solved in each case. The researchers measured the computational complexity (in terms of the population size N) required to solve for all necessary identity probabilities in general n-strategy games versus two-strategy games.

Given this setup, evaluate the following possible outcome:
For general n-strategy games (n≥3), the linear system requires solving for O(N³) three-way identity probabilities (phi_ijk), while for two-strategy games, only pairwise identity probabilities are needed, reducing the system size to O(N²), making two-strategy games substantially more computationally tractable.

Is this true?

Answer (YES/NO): YES